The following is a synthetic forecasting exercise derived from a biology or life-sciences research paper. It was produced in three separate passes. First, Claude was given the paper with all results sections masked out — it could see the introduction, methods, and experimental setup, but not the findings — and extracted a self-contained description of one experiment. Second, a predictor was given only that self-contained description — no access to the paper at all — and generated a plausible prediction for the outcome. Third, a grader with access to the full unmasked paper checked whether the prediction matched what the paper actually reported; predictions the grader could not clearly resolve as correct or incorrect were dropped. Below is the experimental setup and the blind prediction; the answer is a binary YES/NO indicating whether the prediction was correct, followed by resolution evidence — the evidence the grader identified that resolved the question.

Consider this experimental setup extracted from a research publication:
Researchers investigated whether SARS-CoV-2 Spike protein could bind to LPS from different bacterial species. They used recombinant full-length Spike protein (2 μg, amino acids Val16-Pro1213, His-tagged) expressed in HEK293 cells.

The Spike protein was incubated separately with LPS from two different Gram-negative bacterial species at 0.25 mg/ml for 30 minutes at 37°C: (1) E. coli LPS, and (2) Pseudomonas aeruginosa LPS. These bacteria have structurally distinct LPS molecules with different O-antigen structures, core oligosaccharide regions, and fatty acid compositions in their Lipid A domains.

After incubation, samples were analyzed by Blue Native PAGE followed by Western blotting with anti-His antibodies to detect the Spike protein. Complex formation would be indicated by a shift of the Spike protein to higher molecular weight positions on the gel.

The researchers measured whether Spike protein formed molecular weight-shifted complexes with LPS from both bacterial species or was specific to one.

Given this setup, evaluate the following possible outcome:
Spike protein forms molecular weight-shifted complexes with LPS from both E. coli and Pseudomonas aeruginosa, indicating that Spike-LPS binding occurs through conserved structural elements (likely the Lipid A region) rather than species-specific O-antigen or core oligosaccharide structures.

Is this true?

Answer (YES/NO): YES